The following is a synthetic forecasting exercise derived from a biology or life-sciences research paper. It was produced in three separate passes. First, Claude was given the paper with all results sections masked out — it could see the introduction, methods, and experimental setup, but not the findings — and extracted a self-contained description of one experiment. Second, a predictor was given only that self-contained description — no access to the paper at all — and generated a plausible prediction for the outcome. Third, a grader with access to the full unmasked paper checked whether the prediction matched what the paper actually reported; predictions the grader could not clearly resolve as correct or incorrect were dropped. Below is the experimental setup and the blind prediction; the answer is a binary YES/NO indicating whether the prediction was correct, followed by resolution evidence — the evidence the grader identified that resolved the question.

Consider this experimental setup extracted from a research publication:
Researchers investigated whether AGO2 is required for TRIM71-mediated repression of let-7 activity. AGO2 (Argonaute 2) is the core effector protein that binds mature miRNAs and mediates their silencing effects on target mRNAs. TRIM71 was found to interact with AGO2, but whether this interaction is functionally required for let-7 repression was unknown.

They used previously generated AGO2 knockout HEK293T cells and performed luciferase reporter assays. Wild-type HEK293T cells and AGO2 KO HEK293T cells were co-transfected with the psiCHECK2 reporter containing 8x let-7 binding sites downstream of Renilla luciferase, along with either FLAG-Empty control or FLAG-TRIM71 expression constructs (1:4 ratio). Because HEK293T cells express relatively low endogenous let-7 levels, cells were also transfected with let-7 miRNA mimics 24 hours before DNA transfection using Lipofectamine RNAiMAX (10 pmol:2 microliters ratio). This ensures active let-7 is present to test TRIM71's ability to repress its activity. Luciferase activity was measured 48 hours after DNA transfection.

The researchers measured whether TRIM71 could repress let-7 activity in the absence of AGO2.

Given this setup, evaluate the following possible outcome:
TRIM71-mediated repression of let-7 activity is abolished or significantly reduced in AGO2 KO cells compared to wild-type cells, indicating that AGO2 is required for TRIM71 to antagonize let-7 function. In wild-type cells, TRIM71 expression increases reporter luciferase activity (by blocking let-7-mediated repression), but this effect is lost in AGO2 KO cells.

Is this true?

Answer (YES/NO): YES